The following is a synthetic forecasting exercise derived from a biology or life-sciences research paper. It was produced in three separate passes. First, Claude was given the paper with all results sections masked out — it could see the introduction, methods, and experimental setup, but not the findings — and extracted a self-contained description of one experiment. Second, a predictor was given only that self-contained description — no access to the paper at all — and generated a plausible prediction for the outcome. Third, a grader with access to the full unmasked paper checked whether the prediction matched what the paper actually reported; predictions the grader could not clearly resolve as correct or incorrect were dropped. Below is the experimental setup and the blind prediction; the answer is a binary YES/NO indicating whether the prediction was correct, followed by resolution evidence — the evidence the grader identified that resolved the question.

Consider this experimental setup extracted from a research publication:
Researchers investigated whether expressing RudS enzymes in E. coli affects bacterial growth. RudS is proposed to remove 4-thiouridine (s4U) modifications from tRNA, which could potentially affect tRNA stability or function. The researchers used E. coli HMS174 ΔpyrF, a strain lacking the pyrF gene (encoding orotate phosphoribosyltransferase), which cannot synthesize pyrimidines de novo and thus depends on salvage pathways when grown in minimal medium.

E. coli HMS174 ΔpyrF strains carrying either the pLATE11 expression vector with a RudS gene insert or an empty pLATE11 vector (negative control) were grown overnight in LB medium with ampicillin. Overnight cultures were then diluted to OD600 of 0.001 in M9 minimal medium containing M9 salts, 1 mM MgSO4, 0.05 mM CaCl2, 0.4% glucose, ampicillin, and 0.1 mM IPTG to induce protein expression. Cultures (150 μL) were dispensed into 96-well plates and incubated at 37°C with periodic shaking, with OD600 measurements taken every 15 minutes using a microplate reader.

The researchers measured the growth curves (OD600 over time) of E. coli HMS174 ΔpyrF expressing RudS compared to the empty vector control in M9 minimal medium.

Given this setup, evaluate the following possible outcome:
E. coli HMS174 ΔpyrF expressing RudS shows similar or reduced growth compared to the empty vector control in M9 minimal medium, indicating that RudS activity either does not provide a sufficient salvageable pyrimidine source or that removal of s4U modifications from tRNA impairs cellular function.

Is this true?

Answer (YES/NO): NO